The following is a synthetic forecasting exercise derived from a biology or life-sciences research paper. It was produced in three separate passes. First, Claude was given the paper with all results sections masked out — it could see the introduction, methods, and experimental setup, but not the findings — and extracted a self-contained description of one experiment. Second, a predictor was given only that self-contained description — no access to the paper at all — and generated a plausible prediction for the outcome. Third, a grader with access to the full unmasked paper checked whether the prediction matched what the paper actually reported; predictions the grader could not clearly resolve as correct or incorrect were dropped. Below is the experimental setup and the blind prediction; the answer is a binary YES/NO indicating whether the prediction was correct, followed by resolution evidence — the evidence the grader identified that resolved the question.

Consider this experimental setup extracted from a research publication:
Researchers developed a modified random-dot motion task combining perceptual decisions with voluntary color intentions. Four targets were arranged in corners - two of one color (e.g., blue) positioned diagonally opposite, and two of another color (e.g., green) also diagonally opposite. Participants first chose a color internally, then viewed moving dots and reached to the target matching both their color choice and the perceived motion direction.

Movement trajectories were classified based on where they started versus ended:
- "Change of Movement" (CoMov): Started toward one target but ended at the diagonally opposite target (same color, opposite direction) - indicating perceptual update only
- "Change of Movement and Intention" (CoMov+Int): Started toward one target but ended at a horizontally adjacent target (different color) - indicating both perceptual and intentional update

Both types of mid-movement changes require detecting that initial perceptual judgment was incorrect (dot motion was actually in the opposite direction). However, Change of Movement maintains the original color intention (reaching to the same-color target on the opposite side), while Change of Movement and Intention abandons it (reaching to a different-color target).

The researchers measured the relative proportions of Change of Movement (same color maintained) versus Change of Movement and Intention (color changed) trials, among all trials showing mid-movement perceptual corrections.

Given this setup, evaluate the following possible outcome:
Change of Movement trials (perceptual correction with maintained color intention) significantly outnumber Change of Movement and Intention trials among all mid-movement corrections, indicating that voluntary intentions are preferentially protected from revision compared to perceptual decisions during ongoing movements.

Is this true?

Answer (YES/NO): YES